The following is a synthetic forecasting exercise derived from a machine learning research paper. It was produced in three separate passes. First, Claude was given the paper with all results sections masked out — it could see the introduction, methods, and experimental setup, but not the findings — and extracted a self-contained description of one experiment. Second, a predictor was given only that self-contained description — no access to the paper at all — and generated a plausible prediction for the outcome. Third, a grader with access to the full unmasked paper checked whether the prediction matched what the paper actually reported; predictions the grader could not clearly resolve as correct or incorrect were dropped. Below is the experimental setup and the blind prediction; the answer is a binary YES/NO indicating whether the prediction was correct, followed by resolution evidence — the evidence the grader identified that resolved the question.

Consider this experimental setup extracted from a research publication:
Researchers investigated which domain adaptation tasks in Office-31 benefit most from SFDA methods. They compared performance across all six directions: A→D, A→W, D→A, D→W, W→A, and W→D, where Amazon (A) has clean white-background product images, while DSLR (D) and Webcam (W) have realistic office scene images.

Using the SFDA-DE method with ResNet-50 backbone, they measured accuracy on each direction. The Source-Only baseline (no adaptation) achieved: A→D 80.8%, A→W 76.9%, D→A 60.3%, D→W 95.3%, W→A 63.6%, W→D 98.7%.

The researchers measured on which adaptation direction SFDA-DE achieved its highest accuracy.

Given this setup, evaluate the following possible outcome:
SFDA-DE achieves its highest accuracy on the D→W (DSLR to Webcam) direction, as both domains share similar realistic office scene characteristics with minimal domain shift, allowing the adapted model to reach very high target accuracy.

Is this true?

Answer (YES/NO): NO